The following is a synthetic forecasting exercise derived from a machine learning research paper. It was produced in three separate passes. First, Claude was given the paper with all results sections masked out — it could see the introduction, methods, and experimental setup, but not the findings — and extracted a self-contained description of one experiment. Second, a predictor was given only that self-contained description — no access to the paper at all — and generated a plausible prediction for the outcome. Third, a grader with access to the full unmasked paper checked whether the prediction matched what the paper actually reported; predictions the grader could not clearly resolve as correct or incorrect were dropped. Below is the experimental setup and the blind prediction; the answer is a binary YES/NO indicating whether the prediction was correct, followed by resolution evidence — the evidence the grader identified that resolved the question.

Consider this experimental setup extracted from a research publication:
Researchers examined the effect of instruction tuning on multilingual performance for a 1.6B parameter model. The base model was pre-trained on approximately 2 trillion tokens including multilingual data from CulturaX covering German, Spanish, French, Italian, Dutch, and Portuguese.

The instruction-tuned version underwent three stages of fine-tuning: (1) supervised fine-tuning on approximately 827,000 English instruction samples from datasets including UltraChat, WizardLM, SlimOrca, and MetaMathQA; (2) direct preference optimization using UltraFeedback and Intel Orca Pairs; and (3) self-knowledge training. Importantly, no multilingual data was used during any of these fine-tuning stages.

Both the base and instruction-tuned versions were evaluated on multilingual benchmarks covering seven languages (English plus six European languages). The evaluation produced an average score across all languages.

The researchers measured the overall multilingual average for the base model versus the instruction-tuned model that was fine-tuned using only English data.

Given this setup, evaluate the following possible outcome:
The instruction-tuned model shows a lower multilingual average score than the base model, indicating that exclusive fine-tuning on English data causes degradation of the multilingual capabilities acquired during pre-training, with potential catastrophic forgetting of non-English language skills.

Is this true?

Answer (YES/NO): NO